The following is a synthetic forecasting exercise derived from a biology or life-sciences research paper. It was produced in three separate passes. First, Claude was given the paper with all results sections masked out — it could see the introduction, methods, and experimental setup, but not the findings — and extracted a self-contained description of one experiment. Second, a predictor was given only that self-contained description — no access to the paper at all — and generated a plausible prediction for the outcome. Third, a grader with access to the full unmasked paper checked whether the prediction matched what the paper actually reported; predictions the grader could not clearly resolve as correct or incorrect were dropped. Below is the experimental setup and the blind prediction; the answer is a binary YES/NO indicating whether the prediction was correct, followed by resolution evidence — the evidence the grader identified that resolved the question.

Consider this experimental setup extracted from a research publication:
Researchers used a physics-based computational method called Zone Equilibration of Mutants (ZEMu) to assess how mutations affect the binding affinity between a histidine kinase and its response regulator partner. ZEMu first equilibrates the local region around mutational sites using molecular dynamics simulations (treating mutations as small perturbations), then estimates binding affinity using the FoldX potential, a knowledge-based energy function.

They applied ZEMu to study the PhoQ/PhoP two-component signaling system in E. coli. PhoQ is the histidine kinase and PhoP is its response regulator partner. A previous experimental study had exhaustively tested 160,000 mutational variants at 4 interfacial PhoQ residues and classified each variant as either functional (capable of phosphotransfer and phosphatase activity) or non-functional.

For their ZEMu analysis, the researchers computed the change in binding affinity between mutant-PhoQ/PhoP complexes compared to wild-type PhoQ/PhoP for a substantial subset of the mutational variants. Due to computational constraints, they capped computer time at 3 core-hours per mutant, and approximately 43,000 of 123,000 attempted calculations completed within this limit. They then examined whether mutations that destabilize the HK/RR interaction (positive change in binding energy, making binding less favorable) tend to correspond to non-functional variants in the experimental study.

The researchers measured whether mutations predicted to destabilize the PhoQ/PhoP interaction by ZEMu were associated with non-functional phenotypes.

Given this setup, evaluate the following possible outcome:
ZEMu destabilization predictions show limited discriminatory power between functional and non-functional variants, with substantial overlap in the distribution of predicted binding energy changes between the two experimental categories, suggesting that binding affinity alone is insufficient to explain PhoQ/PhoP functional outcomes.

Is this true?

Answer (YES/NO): NO